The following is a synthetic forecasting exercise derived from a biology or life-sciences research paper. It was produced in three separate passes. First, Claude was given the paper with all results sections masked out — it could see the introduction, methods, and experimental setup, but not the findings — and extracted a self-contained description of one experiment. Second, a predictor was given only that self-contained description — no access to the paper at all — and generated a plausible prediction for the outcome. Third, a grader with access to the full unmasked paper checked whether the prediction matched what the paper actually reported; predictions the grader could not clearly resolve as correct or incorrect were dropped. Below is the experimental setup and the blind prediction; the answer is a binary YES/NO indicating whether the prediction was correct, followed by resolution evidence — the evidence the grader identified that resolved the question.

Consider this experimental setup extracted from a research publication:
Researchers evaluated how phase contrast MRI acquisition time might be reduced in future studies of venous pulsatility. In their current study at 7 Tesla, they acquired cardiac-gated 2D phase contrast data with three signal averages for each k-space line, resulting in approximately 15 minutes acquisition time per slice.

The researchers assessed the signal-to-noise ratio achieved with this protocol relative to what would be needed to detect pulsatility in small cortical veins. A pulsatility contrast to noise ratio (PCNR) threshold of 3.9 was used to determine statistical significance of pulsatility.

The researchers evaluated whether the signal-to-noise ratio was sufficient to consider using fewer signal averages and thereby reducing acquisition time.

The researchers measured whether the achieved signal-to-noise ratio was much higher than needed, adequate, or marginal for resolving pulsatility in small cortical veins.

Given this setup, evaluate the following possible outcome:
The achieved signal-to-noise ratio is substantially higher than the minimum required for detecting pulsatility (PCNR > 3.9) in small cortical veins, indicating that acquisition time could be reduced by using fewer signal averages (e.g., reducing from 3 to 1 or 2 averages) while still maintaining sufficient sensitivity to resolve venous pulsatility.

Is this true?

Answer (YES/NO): YES